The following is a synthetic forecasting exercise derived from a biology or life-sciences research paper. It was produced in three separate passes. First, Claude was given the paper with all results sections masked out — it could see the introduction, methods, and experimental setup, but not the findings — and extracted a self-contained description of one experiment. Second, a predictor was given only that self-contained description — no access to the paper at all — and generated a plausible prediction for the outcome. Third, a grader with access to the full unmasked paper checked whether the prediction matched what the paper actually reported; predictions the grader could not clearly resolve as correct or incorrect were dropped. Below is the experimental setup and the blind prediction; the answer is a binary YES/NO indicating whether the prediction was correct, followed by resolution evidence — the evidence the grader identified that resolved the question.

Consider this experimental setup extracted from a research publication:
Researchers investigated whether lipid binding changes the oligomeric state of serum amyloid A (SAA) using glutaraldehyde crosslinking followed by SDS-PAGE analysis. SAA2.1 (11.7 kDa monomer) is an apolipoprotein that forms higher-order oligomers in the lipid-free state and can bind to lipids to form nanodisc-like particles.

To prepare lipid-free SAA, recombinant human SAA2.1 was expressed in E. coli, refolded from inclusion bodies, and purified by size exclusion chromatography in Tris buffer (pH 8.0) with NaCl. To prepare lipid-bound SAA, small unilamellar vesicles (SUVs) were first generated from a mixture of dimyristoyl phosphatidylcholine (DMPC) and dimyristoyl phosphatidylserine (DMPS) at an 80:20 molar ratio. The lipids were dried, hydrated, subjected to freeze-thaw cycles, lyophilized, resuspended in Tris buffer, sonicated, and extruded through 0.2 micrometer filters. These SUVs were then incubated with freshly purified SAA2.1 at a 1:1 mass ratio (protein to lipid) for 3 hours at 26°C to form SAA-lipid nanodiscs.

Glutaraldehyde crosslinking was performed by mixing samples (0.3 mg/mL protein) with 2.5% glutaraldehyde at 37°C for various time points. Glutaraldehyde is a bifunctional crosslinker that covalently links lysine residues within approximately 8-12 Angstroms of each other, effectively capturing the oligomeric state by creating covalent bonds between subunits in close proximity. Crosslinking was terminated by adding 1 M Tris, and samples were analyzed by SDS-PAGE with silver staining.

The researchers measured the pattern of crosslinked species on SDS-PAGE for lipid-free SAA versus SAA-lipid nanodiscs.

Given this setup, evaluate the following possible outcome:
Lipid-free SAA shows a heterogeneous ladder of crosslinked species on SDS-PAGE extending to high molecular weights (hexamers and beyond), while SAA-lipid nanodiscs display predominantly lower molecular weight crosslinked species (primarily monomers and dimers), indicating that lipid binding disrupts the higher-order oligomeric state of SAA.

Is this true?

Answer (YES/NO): NO